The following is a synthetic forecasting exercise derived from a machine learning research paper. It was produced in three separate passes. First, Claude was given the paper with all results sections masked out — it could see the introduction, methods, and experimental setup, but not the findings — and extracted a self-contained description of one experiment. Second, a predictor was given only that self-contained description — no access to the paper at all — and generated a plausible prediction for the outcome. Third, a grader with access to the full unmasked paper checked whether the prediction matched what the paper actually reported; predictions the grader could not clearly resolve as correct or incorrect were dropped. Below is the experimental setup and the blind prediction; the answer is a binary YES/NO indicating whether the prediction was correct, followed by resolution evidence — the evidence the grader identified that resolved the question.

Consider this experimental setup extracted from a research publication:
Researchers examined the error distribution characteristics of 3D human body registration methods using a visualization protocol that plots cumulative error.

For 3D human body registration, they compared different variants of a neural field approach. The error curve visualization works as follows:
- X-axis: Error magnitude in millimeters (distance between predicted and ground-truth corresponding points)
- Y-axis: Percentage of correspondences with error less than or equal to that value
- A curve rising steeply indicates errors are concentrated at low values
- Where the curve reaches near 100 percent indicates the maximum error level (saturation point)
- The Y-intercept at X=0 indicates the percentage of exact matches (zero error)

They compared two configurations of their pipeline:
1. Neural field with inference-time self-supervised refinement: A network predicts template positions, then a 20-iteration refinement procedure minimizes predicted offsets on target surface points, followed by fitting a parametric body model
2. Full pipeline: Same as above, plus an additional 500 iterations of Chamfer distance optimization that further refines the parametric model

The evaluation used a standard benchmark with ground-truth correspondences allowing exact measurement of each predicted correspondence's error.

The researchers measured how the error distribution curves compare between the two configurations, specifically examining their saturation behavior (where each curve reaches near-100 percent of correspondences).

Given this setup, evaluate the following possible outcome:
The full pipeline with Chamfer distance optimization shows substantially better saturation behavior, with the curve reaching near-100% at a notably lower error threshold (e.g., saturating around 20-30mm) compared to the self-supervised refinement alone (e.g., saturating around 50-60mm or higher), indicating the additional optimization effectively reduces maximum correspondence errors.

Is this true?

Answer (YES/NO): NO